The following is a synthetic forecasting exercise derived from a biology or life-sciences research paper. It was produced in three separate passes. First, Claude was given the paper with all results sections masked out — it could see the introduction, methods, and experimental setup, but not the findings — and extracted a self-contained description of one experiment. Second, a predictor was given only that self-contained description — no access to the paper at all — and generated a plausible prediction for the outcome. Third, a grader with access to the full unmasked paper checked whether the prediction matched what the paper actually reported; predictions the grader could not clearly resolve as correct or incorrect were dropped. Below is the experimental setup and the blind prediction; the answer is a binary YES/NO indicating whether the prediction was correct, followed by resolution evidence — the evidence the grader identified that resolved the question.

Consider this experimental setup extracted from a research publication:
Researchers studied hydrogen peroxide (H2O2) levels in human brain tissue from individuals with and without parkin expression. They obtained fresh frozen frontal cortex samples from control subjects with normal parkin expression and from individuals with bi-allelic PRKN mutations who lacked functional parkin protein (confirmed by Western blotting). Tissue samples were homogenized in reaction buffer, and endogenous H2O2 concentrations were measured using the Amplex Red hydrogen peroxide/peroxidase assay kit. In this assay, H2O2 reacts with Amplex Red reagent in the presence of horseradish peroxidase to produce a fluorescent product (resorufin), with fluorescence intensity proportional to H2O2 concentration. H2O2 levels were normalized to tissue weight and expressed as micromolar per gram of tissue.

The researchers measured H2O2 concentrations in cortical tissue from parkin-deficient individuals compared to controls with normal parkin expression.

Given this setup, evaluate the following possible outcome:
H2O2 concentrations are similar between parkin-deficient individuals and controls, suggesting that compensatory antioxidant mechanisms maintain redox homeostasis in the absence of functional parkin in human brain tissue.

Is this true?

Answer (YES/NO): NO